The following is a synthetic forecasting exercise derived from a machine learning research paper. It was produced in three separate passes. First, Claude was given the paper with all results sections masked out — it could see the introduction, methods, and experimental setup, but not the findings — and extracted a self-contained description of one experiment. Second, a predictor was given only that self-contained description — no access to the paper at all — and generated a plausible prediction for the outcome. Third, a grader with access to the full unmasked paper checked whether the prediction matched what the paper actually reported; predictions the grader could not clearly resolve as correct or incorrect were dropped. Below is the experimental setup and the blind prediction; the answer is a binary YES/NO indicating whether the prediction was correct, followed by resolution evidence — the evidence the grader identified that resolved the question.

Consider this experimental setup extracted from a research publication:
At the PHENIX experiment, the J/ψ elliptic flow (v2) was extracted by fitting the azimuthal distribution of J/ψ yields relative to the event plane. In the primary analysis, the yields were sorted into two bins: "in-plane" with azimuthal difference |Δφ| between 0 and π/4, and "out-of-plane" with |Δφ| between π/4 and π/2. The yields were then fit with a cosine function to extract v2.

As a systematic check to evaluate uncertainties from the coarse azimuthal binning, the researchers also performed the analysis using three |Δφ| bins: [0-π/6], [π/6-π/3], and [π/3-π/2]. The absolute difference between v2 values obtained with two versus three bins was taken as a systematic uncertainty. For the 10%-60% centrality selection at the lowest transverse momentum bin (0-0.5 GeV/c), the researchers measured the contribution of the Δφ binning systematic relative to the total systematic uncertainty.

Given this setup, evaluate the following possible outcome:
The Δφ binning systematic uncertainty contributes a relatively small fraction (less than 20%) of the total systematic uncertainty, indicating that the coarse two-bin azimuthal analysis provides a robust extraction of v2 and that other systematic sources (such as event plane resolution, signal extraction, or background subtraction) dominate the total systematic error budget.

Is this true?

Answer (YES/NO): NO